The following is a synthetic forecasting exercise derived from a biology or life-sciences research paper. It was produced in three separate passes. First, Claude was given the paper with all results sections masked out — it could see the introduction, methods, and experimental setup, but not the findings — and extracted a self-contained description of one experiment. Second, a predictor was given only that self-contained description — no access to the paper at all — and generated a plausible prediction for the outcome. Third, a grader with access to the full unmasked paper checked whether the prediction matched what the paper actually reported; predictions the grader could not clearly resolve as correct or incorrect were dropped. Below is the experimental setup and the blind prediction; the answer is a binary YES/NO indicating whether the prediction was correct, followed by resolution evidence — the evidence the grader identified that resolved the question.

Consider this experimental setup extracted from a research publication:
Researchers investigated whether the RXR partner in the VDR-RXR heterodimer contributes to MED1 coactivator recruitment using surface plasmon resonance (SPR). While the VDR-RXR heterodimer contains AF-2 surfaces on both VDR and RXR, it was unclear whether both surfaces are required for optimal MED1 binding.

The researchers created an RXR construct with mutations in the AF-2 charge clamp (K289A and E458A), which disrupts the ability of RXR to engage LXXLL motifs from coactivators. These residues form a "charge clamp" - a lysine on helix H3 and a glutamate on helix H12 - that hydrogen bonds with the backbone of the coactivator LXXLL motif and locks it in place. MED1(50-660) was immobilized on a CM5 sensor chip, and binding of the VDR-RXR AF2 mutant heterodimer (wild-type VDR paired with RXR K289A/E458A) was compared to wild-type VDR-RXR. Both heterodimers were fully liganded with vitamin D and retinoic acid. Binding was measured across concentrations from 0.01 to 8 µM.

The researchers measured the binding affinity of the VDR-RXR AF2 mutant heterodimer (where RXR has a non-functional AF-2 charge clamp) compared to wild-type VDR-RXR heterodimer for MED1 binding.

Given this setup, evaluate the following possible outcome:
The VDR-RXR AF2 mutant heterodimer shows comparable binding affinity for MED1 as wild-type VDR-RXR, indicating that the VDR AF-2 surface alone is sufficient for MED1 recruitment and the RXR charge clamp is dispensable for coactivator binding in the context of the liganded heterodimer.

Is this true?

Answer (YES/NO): YES